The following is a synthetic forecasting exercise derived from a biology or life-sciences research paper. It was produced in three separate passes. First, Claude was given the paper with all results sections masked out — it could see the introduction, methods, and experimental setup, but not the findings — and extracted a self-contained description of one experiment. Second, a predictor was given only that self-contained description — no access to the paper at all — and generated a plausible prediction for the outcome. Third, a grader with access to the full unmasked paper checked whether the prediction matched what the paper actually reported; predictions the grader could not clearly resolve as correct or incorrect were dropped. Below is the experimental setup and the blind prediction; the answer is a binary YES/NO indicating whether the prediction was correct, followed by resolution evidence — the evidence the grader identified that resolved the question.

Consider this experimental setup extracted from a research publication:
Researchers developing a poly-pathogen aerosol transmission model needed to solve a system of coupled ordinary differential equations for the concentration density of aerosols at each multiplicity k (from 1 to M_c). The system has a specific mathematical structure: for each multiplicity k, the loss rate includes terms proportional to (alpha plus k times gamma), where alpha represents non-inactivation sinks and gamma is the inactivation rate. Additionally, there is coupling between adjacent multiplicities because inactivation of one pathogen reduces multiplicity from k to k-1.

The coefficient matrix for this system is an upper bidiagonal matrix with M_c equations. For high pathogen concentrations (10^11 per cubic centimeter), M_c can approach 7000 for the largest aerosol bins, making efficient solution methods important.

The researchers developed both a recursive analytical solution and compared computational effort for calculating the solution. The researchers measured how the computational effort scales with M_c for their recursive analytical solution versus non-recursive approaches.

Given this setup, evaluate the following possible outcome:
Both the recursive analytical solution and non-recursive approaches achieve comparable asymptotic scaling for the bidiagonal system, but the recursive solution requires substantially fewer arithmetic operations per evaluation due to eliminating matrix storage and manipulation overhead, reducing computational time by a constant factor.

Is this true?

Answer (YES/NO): NO